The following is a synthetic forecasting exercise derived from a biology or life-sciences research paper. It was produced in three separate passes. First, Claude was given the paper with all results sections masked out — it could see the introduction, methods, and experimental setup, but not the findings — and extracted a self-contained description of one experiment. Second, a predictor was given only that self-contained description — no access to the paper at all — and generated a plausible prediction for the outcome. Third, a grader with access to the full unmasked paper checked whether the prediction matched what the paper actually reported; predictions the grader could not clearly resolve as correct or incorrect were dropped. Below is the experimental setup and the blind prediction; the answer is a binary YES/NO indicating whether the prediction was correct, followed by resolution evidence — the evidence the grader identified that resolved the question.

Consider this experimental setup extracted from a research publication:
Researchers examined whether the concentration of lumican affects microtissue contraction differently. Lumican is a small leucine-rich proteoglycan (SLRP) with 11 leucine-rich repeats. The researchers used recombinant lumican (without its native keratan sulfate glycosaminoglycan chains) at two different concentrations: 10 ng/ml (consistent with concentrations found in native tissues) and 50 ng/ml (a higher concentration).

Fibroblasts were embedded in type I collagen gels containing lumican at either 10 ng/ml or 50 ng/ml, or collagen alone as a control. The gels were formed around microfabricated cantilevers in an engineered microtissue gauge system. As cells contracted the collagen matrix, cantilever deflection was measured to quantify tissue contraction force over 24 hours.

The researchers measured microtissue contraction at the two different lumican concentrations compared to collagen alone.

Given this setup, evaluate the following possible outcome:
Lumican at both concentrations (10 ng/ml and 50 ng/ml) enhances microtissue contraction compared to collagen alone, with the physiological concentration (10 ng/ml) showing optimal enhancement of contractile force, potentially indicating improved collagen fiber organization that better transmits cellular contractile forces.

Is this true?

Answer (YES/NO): NO